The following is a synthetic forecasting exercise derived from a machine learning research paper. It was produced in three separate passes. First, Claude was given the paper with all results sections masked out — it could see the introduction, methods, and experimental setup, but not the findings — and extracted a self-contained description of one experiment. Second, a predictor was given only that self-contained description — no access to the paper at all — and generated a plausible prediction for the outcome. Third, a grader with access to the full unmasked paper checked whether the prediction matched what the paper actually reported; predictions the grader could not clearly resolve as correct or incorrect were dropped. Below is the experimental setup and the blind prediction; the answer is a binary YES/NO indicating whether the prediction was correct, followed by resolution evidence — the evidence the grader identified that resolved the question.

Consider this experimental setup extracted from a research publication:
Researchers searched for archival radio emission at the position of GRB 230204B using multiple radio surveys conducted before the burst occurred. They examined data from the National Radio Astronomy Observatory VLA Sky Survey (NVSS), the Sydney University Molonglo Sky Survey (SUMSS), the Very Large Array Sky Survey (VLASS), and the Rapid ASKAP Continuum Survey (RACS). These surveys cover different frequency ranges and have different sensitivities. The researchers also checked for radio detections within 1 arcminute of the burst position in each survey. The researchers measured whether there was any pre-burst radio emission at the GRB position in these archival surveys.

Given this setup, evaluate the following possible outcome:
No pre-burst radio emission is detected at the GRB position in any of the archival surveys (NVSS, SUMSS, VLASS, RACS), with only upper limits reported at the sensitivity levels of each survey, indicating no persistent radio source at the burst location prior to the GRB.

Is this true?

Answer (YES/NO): YES